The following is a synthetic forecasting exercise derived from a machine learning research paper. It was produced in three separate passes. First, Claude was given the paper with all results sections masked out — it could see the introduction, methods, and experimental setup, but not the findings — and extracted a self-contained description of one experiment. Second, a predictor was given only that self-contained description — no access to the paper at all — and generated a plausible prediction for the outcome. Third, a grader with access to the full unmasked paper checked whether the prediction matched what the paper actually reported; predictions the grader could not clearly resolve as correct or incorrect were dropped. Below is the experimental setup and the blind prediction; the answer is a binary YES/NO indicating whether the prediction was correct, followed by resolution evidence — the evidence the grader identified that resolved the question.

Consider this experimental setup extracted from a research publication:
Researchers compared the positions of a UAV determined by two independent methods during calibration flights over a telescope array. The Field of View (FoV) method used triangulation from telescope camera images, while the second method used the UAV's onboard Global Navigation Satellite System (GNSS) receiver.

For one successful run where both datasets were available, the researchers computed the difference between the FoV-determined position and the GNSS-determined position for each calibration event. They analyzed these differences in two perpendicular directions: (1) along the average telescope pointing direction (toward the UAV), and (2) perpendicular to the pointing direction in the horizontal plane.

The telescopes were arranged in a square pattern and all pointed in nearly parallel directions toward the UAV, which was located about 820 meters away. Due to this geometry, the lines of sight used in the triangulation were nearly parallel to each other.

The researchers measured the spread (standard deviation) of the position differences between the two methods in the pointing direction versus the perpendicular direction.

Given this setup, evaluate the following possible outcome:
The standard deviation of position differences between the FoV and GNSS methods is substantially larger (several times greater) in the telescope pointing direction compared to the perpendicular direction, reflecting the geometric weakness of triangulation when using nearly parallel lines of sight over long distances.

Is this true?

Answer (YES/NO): YES